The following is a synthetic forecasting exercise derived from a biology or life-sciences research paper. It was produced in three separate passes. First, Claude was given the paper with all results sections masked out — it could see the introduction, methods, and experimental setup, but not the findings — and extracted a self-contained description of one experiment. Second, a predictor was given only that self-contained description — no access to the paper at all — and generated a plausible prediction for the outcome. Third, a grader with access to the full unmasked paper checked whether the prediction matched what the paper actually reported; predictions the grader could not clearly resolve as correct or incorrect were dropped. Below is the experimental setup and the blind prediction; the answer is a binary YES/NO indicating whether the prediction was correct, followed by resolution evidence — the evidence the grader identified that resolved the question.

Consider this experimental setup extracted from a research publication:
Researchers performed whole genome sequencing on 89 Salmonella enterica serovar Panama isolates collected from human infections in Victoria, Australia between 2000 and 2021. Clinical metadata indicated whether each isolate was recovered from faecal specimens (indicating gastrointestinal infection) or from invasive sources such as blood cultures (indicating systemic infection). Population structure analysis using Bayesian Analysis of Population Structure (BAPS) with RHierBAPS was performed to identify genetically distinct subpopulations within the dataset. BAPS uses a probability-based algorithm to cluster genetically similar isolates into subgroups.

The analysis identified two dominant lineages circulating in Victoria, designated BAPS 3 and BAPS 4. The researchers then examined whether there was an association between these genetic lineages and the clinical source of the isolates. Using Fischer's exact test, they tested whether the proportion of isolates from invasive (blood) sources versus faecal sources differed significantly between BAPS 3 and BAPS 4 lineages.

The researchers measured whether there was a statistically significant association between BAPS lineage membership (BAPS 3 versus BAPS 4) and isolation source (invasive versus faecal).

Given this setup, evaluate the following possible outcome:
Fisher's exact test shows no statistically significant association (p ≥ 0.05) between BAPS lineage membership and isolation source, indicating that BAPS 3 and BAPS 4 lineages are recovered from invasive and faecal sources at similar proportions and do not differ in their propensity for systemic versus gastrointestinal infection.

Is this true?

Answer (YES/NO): YES